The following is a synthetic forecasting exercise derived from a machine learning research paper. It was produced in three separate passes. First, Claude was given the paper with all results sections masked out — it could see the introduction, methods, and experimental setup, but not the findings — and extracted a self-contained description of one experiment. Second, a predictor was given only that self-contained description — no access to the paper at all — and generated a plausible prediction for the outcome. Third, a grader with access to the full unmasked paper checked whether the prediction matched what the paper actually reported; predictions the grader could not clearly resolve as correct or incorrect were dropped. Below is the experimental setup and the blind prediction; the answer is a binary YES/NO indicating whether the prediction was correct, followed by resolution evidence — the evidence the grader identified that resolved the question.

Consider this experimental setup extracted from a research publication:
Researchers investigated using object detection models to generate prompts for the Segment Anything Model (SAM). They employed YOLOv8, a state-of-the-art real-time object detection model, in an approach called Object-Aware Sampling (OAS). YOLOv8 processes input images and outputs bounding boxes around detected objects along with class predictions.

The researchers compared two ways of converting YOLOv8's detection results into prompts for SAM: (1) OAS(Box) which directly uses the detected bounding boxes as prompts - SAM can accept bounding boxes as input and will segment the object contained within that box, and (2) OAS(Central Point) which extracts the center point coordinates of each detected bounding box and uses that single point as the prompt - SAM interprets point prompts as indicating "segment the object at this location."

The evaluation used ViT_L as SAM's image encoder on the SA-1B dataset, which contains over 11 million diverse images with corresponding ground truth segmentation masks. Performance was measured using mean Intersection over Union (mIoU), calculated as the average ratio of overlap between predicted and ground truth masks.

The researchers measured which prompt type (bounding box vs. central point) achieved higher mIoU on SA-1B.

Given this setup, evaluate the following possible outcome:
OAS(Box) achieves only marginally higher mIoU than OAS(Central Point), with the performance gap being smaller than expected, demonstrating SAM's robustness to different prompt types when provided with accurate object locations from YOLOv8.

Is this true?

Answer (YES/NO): NO